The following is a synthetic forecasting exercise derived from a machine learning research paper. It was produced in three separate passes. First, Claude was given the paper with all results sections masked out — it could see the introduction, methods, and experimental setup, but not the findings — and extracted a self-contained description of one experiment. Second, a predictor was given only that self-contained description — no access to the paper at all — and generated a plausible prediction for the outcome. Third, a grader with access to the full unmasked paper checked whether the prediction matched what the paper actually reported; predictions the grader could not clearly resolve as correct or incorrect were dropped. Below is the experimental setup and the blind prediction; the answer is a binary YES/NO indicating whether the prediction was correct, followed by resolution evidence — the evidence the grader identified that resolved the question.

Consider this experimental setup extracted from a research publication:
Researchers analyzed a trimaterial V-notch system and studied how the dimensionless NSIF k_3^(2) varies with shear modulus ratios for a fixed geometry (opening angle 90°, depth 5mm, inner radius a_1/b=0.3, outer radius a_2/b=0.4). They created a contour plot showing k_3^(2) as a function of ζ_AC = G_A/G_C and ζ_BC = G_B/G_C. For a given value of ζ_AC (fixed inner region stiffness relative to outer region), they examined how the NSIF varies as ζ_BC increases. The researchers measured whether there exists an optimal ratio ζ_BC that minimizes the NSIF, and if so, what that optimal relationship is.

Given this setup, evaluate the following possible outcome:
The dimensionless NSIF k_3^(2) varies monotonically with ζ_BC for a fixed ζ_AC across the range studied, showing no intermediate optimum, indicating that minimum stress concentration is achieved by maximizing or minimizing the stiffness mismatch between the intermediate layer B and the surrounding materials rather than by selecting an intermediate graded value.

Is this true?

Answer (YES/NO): NO